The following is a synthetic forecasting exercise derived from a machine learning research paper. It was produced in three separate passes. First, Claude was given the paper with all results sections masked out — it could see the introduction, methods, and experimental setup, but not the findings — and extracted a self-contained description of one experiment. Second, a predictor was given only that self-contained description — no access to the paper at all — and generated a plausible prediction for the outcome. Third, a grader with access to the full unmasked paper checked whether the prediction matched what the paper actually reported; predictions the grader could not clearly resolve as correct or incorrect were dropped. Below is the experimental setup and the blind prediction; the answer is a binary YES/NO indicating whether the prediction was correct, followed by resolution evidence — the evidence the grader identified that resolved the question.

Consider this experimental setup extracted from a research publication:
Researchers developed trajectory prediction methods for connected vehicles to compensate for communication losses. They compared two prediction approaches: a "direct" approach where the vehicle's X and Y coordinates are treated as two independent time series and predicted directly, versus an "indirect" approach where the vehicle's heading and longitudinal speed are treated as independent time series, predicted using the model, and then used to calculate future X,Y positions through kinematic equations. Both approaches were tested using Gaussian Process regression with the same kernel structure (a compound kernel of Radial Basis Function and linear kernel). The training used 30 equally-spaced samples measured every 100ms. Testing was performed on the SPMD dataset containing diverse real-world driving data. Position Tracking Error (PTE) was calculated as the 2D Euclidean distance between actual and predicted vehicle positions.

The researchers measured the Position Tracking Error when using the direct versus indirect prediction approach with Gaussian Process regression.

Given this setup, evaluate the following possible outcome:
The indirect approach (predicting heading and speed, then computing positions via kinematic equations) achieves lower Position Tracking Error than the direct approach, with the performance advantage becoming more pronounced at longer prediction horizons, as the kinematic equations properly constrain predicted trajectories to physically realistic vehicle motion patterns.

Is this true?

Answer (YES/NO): NO